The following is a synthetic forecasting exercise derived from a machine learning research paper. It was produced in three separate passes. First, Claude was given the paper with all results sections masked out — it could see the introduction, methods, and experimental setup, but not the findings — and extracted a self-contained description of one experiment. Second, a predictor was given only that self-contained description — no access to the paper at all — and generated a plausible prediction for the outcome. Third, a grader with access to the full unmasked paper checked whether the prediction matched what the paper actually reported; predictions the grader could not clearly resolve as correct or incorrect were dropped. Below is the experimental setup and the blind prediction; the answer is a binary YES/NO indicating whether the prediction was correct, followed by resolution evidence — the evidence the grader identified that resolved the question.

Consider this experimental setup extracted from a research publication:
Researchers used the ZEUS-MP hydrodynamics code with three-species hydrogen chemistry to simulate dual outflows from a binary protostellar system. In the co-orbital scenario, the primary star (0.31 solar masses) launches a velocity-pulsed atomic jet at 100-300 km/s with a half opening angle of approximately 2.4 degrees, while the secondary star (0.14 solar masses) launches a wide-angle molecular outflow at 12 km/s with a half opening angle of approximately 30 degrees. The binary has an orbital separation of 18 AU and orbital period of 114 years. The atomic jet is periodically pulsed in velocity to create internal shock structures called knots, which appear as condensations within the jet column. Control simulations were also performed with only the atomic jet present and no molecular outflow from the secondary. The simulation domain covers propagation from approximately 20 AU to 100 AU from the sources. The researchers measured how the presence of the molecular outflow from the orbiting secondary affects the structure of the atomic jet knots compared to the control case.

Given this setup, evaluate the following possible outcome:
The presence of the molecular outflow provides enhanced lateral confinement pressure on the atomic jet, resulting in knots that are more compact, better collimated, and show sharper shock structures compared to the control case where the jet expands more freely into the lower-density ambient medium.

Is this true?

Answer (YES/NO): NO